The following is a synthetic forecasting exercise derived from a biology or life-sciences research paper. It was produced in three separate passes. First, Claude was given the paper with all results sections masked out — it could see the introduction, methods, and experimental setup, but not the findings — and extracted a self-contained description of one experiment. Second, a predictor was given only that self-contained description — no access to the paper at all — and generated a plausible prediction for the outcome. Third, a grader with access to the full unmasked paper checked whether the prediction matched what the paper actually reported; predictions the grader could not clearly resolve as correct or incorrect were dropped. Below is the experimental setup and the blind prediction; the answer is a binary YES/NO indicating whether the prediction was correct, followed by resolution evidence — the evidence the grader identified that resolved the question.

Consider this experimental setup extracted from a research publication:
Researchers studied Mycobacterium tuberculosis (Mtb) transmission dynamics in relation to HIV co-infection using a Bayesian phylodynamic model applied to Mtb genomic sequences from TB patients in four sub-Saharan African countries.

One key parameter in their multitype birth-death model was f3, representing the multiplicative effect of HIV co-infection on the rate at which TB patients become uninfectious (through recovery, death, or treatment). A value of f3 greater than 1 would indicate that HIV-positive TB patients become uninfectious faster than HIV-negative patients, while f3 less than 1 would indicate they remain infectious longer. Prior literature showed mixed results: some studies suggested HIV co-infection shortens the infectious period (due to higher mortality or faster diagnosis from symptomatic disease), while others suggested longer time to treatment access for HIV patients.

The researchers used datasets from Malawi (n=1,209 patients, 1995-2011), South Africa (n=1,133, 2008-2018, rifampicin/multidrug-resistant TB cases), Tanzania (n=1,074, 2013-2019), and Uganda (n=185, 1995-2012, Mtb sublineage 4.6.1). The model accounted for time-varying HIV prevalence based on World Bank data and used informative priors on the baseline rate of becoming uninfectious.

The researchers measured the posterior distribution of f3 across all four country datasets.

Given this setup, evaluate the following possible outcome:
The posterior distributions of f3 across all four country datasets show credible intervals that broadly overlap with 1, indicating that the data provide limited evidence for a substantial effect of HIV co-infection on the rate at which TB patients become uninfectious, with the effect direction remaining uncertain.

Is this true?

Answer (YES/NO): YES